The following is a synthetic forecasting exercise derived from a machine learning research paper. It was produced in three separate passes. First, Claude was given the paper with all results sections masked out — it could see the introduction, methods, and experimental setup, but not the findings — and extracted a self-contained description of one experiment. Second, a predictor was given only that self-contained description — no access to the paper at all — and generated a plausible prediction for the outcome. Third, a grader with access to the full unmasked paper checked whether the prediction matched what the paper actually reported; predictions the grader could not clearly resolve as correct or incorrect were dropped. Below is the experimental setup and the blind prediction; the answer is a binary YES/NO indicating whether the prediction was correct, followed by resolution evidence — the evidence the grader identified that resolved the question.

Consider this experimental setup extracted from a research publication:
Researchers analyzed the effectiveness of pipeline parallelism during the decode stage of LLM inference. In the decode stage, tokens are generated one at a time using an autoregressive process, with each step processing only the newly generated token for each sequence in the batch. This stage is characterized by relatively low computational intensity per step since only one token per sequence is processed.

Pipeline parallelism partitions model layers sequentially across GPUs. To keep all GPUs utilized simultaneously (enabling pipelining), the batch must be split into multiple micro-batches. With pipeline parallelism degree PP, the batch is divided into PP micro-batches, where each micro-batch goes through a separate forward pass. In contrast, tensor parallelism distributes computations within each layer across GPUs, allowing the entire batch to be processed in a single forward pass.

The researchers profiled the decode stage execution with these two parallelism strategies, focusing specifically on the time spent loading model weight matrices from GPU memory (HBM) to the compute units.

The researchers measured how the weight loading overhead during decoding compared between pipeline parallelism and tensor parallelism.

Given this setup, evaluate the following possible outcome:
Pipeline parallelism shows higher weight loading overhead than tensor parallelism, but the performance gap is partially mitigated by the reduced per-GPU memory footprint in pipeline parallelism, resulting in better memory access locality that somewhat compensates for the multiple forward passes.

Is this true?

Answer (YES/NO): NO